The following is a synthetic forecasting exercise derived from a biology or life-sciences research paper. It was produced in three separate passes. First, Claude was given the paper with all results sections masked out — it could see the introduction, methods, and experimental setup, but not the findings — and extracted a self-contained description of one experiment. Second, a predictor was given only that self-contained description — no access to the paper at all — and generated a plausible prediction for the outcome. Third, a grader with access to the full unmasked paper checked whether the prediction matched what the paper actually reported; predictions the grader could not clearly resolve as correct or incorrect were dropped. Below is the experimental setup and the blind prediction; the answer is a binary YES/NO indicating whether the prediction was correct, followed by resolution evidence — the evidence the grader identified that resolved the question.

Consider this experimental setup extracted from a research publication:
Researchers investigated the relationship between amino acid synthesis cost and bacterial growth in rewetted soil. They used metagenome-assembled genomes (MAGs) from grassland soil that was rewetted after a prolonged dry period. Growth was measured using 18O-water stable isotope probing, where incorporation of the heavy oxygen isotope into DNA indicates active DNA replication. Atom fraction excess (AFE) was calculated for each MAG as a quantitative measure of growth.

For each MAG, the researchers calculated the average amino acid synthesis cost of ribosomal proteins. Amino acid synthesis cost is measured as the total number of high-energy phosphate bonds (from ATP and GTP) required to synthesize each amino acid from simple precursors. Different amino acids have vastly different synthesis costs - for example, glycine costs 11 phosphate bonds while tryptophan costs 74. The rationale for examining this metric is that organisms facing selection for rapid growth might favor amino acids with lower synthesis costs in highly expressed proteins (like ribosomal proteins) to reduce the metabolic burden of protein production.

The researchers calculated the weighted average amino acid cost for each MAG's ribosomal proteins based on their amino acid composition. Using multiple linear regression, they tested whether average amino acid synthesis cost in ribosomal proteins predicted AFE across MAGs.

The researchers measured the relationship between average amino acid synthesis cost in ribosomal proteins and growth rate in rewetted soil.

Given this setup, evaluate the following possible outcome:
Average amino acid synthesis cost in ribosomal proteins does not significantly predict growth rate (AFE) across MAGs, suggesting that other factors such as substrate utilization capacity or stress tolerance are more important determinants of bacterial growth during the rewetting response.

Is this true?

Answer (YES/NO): YES